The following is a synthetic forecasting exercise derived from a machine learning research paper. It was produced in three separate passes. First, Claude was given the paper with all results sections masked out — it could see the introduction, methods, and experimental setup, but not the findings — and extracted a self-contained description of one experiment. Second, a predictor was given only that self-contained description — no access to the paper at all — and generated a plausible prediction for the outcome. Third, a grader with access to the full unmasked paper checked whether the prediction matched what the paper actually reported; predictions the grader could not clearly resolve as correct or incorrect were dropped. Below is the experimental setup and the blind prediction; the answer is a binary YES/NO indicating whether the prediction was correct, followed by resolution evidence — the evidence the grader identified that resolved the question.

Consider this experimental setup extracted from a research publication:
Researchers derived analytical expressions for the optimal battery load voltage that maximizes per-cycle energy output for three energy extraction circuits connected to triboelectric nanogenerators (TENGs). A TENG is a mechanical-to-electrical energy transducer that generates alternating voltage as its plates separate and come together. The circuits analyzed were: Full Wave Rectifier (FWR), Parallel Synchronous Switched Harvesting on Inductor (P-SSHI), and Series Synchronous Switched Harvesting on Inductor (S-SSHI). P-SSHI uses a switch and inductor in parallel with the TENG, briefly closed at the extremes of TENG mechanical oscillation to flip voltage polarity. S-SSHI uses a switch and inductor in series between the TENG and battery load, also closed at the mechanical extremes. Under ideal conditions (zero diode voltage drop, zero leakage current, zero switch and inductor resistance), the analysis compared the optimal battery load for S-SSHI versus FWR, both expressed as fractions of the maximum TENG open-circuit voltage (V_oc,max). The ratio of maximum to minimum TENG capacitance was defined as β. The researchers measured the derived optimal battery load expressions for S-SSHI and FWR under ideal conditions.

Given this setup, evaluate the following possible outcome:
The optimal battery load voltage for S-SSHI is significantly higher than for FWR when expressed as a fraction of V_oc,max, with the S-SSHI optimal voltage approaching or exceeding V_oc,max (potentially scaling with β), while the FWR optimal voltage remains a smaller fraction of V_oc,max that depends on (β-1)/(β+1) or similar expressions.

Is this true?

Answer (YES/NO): NO